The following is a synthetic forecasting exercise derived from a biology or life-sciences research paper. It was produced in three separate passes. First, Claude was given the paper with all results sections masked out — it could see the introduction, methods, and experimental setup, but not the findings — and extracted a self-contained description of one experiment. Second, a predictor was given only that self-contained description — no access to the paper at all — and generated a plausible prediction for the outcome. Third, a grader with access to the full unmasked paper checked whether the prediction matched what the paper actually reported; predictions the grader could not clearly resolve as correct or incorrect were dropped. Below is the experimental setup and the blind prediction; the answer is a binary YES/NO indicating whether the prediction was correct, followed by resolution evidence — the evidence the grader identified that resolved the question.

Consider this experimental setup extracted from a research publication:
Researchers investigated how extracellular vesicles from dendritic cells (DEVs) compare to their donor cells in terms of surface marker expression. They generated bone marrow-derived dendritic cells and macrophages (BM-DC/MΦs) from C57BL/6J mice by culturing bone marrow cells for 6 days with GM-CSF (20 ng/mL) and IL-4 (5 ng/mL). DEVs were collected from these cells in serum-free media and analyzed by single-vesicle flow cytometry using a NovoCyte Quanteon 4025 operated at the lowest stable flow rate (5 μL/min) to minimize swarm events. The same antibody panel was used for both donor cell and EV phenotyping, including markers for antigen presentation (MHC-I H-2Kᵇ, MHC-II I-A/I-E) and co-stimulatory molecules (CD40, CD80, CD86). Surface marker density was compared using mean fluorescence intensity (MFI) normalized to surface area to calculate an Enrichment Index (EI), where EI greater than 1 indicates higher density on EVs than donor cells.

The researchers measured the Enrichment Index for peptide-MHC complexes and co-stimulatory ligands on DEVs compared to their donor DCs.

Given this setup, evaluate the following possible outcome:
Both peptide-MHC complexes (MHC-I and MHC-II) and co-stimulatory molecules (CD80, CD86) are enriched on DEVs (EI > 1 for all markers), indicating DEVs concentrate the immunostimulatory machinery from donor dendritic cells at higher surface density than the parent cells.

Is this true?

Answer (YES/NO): YES